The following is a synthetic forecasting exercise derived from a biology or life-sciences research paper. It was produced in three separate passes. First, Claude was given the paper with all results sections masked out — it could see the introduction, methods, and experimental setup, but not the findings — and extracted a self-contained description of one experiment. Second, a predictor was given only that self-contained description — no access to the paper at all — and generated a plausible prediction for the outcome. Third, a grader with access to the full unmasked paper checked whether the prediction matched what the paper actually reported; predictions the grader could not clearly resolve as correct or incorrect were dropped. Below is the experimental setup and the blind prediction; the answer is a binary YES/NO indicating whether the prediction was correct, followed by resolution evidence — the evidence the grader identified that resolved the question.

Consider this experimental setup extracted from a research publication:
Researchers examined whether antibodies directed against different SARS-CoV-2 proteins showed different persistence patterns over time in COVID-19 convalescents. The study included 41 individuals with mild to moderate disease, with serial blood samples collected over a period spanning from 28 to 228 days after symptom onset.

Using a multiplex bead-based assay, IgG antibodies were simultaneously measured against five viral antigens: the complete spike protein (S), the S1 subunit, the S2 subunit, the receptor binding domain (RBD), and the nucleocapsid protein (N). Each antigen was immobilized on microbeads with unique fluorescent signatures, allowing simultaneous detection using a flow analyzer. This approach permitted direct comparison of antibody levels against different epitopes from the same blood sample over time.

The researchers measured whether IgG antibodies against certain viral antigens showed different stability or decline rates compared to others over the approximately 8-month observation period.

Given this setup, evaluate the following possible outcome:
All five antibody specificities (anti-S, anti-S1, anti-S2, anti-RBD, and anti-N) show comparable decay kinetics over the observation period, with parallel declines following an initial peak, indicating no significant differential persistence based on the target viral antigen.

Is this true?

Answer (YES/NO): NO